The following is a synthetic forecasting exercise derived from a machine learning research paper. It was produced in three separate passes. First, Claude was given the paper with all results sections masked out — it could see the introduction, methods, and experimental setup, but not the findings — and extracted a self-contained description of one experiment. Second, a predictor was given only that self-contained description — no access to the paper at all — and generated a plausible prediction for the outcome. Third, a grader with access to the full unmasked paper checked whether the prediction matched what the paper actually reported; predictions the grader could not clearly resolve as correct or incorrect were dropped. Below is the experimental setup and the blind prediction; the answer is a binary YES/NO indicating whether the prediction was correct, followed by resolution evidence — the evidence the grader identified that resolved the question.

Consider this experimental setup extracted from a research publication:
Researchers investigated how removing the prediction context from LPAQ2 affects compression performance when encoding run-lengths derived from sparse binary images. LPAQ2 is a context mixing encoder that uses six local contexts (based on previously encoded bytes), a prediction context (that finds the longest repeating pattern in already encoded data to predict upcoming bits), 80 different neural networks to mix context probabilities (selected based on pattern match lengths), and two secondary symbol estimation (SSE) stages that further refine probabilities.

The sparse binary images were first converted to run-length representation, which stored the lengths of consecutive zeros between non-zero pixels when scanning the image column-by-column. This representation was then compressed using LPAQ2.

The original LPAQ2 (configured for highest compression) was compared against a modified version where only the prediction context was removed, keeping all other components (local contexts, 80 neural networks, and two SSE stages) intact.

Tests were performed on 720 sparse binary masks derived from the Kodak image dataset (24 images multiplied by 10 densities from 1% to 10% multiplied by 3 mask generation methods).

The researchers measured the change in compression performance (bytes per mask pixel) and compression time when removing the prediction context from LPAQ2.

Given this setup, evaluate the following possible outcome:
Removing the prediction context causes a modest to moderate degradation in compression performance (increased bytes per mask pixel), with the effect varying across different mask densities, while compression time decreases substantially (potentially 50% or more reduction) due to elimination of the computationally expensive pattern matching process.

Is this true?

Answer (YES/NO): NO